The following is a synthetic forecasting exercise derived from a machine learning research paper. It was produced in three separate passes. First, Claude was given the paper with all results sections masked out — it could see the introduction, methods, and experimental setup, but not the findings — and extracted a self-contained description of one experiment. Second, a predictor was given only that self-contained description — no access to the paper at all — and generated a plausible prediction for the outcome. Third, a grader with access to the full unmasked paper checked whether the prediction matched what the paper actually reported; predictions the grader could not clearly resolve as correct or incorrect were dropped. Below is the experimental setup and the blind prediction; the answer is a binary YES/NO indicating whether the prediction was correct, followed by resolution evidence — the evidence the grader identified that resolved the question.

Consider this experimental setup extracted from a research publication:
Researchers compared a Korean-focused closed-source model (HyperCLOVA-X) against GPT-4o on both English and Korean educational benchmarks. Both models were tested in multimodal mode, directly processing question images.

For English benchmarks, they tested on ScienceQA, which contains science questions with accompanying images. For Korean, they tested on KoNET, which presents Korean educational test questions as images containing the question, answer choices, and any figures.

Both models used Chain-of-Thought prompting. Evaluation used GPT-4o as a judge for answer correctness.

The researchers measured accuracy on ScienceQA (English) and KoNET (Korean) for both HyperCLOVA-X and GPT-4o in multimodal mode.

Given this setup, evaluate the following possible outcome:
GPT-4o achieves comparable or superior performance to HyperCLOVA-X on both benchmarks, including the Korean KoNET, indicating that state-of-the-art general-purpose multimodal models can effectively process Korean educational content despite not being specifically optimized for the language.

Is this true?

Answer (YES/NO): NO